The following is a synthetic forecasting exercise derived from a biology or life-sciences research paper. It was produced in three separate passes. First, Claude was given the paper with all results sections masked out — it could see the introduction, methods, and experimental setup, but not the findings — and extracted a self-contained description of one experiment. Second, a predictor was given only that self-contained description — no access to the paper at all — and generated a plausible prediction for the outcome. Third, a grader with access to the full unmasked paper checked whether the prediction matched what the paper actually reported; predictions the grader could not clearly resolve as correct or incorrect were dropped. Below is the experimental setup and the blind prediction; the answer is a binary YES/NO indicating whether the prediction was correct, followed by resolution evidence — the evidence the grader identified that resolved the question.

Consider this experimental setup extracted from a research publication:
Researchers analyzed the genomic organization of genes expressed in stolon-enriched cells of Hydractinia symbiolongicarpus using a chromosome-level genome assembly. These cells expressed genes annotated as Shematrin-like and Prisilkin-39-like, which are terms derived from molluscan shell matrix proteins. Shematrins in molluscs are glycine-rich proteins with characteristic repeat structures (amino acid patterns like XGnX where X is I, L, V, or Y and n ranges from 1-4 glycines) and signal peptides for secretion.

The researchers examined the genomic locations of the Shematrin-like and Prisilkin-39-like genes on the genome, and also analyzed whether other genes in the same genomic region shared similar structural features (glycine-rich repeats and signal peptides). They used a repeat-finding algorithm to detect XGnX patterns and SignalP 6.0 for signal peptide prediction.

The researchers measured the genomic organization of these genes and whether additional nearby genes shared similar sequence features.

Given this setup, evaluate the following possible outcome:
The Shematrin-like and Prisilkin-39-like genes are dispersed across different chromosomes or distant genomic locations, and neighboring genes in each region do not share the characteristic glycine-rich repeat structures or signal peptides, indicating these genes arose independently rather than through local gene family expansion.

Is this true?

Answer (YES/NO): NO